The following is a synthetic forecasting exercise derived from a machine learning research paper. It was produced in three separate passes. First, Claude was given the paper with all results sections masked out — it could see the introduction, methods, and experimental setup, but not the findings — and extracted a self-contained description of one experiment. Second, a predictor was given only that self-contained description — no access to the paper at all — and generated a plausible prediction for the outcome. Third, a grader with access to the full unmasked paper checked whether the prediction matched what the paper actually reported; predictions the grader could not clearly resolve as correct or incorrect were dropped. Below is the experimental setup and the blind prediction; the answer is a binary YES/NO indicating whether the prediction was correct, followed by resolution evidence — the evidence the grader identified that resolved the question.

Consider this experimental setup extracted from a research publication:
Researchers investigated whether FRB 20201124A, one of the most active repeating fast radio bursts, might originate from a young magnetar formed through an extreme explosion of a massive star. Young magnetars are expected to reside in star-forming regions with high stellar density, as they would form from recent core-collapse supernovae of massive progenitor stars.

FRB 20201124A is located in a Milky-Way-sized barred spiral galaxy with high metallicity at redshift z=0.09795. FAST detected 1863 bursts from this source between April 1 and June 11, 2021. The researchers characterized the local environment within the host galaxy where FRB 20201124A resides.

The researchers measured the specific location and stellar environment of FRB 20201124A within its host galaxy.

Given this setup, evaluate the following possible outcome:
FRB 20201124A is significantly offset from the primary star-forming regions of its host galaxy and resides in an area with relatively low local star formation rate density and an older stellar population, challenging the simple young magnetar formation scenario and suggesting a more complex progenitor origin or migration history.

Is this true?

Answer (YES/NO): YES